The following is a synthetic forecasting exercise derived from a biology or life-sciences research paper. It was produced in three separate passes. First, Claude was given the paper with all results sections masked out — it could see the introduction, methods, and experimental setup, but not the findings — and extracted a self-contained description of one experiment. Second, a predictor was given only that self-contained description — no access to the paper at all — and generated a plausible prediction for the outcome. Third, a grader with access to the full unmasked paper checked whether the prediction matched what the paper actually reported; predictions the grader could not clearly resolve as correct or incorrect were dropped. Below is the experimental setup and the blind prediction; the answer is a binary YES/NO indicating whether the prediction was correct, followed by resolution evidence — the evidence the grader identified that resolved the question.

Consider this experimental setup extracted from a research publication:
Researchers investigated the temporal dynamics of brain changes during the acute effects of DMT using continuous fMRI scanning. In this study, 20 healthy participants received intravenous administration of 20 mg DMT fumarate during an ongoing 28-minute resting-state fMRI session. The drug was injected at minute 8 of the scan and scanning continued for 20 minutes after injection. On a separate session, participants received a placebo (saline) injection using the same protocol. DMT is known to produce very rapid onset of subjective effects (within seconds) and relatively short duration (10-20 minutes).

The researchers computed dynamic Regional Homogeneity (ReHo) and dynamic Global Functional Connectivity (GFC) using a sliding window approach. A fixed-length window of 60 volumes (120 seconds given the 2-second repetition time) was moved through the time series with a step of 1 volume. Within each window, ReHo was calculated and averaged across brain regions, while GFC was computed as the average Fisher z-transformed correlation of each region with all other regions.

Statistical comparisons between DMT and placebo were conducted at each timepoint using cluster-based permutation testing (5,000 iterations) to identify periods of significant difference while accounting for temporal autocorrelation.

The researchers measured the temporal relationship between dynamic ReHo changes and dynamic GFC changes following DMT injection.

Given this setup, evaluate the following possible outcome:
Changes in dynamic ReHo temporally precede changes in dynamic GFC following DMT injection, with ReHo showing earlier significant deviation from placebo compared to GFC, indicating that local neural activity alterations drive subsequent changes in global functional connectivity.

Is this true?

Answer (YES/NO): NO